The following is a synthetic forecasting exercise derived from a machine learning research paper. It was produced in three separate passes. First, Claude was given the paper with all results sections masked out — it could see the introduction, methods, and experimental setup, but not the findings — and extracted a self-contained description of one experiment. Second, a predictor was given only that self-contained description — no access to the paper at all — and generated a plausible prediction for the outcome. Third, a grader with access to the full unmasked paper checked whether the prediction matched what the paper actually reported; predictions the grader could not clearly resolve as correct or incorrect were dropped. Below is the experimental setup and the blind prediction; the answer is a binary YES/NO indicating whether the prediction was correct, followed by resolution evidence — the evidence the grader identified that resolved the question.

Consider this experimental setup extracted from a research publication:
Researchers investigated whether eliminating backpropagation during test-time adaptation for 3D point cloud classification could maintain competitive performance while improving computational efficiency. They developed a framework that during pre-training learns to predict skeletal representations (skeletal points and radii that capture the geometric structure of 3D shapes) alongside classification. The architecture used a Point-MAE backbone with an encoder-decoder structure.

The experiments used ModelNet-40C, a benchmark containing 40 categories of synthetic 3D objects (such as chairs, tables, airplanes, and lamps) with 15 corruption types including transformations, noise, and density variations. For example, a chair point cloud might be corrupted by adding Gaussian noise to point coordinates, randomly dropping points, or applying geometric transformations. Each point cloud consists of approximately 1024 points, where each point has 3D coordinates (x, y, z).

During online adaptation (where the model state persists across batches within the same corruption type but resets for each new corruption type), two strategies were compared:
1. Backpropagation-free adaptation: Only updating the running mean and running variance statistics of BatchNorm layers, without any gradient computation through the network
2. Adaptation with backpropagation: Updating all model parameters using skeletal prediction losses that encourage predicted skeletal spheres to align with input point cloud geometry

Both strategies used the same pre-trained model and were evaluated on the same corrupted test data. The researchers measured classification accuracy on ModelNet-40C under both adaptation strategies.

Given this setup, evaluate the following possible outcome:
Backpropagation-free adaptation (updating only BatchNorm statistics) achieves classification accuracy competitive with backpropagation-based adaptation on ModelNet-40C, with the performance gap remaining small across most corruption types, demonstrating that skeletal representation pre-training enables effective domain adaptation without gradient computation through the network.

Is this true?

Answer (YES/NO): YES